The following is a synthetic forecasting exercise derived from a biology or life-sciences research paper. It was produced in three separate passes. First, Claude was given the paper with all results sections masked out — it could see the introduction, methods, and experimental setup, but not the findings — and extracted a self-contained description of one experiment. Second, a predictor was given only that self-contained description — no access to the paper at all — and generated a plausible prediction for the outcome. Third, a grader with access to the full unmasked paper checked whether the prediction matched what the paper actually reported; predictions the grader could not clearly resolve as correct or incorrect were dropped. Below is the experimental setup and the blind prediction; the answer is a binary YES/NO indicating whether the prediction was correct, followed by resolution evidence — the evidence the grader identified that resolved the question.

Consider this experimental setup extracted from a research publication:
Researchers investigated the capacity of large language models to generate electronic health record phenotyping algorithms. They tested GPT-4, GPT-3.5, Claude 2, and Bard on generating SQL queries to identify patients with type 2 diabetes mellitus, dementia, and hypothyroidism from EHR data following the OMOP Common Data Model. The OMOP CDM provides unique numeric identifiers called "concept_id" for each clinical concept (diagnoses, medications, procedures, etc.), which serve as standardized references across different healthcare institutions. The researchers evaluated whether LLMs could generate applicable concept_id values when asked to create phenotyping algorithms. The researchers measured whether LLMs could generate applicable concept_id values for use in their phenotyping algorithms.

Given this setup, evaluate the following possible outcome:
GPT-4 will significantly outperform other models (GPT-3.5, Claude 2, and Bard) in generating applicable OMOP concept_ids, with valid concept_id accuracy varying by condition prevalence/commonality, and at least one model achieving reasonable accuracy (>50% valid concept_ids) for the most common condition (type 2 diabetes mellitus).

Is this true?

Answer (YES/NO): NO